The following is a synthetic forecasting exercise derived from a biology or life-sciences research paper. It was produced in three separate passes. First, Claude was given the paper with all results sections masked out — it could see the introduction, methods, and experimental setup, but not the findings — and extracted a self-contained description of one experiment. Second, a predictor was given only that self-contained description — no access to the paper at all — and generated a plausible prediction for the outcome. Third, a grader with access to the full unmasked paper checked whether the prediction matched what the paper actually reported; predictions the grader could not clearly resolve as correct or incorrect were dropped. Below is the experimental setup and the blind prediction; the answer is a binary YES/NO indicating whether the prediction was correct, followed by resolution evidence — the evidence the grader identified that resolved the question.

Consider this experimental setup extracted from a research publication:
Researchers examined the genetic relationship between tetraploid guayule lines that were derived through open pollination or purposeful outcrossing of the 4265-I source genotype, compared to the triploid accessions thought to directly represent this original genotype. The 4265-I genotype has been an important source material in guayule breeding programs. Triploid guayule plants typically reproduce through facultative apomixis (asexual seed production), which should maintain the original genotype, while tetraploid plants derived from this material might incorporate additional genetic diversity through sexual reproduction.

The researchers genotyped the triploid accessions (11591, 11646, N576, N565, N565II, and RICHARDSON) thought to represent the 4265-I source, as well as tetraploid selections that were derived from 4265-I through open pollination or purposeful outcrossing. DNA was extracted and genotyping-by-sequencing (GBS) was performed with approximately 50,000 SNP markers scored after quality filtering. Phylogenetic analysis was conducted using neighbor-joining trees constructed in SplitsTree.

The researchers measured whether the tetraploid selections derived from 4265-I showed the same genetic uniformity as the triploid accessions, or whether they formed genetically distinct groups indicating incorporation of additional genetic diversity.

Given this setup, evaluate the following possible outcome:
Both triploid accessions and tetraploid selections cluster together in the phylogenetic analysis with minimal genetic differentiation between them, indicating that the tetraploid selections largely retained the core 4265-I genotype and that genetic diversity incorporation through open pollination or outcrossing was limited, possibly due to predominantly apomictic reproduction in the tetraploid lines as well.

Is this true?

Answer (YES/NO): NO